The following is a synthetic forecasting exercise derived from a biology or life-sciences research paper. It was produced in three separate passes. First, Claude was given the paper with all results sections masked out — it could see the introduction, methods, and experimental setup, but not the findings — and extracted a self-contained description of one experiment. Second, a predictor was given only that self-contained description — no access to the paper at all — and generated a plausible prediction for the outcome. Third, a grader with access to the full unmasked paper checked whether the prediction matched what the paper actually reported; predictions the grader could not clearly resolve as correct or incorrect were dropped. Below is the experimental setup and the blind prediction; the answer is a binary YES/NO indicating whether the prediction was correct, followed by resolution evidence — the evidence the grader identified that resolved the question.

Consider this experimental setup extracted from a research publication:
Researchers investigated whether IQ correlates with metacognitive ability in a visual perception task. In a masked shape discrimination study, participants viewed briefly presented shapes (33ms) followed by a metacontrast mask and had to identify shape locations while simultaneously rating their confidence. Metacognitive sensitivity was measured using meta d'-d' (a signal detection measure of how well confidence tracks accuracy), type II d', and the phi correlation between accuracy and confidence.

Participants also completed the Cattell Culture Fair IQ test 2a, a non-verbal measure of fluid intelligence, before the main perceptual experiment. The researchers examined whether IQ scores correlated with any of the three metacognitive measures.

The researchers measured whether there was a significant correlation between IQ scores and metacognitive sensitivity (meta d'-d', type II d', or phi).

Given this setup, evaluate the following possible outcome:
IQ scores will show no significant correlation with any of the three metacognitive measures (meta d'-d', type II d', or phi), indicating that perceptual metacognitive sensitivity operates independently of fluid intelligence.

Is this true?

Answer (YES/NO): YES